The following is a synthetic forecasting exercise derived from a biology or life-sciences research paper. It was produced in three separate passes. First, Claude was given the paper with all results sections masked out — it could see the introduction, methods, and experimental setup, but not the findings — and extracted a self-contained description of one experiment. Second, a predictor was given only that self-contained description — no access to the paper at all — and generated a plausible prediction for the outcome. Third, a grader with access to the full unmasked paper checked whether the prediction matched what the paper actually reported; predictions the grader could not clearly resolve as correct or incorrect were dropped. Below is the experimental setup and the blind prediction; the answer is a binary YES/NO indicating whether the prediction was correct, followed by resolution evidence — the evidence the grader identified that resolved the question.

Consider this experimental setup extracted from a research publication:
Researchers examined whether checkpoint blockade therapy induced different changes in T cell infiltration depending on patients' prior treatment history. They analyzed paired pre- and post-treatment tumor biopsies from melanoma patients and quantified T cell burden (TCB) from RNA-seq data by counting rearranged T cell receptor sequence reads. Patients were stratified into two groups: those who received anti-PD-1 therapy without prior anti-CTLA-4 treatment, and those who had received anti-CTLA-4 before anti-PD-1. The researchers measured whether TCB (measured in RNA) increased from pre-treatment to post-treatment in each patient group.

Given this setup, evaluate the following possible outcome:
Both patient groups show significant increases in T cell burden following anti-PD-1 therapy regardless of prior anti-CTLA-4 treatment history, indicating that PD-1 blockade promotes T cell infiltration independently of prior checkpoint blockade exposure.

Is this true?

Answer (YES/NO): NO